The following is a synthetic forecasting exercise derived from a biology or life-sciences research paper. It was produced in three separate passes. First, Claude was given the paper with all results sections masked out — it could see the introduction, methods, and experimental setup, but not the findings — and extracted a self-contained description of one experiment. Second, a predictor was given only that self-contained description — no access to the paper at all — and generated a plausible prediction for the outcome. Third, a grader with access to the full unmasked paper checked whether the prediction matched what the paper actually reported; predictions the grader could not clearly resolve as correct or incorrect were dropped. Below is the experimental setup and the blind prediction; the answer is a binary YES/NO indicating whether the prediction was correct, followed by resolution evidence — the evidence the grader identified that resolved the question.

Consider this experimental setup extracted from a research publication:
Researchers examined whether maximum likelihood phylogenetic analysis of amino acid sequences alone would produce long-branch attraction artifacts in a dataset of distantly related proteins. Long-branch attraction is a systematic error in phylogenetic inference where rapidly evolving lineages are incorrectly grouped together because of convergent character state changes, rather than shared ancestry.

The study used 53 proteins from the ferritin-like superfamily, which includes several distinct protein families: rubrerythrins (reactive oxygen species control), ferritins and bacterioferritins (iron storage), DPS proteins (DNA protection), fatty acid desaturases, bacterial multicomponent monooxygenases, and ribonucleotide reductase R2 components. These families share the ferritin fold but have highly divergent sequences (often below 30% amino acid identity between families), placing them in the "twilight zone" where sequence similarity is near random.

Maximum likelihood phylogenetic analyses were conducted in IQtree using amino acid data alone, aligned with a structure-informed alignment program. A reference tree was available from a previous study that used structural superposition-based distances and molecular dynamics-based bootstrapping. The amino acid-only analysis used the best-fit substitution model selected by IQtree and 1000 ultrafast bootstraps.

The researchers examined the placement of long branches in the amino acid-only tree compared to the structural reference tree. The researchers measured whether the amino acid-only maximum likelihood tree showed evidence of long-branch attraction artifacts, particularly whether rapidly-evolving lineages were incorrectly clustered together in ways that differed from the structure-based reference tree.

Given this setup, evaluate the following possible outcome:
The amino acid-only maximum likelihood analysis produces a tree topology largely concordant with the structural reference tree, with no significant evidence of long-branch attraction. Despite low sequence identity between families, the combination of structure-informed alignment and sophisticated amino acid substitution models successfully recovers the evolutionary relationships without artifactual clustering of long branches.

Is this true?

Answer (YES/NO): NO